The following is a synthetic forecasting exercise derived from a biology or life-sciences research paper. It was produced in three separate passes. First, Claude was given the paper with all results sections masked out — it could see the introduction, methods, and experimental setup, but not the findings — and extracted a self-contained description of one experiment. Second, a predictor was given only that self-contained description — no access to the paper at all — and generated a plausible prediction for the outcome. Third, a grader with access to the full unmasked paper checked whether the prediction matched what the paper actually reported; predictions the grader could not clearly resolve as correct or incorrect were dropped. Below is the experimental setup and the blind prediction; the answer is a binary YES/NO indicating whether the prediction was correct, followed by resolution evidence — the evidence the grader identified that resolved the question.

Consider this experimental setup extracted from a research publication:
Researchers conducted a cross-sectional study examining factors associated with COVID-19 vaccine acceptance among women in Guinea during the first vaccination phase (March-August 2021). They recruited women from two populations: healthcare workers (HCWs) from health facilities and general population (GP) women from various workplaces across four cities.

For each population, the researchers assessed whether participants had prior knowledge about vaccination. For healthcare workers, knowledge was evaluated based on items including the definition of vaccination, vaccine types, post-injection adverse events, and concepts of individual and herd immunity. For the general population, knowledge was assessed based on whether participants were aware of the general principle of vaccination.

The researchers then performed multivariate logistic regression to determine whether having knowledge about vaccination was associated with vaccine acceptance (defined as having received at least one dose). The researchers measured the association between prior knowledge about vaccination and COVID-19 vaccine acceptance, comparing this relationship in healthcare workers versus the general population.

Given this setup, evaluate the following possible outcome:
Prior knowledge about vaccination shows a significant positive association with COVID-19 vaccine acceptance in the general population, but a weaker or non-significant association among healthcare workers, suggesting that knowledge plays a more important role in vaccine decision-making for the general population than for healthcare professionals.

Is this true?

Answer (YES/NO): NO